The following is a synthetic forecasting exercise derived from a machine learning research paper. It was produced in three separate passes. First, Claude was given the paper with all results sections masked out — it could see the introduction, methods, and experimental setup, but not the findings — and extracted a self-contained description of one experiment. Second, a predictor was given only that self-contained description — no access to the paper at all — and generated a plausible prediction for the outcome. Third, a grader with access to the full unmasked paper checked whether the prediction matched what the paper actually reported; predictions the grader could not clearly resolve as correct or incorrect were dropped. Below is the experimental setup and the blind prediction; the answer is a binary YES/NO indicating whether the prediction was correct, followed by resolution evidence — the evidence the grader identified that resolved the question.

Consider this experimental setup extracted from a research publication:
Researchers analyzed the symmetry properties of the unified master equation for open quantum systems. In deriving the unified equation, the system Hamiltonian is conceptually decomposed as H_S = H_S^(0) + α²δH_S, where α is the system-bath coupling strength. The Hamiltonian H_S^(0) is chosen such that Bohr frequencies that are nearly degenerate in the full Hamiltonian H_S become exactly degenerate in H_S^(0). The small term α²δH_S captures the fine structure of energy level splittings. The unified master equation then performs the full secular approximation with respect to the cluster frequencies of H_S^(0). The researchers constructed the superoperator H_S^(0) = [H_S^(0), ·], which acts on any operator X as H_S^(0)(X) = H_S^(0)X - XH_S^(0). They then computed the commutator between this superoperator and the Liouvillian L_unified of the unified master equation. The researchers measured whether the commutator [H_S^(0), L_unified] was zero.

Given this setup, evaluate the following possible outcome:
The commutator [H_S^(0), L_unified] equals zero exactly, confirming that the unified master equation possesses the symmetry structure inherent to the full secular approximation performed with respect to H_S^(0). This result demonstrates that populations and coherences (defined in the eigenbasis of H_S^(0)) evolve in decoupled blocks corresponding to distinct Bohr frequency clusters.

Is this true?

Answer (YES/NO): YES